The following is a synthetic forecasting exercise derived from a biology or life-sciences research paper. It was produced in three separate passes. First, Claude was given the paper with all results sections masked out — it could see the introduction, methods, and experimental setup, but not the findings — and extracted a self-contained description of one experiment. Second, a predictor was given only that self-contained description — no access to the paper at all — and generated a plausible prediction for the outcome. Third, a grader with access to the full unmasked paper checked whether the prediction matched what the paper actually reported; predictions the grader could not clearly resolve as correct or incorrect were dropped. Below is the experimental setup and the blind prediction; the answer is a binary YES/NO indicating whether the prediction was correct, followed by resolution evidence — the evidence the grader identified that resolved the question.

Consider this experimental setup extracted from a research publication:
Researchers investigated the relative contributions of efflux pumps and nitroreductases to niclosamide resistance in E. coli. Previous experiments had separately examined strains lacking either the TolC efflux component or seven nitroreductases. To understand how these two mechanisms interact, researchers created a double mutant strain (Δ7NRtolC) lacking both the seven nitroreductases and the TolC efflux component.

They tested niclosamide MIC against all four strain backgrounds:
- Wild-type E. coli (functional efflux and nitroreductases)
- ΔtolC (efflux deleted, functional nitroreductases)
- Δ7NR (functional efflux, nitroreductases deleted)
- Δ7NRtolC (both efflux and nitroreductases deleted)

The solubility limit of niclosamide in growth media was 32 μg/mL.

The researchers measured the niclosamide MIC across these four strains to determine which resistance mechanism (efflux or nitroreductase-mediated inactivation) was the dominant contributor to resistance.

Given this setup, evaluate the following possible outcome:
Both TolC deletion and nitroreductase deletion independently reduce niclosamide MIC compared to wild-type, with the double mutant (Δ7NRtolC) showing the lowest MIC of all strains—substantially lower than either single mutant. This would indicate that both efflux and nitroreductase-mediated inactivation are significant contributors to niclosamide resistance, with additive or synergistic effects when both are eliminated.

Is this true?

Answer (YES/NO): NO